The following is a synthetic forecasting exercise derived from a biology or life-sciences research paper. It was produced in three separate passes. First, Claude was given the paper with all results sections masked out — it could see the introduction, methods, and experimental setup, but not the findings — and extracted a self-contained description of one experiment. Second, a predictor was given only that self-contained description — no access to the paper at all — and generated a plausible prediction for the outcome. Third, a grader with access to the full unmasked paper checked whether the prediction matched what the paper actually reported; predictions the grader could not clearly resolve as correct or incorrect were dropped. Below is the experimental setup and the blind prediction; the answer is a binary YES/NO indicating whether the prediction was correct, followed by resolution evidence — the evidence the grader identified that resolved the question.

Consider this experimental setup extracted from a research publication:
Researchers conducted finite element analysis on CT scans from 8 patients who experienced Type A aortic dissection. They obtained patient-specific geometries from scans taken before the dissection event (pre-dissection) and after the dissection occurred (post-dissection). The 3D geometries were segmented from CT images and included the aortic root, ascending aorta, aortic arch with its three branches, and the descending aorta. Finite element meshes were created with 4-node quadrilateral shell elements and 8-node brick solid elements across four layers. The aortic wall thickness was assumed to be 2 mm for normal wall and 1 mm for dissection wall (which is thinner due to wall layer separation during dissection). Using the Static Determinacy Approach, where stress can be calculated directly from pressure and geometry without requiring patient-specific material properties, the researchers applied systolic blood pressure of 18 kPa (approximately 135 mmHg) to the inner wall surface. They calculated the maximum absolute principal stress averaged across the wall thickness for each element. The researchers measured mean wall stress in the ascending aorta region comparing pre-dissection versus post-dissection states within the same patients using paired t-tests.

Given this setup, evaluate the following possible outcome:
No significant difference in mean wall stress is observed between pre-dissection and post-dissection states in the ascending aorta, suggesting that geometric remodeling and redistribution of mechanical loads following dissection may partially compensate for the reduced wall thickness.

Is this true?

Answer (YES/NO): NO